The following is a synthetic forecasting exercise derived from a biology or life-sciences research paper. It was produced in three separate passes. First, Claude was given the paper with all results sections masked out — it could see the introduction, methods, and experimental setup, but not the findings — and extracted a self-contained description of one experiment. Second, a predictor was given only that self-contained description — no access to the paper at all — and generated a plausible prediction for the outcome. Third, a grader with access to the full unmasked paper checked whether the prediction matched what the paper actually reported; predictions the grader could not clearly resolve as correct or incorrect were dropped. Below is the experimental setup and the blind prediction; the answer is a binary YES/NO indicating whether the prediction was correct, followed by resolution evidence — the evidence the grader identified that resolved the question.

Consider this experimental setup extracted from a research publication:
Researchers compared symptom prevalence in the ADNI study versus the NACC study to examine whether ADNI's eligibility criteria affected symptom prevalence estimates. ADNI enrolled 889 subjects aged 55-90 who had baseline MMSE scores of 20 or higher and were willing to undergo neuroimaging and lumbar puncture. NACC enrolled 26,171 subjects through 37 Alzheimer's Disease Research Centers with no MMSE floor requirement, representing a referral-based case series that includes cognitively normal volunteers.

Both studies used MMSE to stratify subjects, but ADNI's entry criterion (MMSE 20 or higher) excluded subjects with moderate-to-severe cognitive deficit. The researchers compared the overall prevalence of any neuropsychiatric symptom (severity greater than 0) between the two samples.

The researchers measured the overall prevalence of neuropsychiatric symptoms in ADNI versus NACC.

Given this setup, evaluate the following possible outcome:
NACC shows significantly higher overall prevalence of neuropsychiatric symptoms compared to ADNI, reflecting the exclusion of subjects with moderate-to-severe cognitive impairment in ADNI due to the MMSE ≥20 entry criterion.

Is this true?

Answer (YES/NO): NO